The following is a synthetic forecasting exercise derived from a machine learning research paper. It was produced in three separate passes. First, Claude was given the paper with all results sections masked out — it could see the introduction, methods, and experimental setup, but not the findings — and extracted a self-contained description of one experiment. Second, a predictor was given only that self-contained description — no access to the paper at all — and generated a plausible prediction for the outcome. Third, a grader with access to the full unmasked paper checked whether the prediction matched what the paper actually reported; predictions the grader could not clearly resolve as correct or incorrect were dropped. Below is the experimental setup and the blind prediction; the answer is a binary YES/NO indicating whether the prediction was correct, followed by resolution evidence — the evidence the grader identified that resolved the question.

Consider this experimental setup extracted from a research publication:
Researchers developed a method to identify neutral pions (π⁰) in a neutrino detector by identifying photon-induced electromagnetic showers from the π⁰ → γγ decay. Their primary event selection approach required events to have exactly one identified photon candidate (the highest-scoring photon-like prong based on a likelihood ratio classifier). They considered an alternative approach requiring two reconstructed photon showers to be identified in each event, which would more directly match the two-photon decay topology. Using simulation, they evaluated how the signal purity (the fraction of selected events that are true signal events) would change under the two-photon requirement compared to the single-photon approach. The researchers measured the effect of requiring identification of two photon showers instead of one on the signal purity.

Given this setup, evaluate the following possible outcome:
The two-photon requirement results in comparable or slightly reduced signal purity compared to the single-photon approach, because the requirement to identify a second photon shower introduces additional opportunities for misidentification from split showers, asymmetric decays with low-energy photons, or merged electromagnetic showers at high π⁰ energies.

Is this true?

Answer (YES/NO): YES